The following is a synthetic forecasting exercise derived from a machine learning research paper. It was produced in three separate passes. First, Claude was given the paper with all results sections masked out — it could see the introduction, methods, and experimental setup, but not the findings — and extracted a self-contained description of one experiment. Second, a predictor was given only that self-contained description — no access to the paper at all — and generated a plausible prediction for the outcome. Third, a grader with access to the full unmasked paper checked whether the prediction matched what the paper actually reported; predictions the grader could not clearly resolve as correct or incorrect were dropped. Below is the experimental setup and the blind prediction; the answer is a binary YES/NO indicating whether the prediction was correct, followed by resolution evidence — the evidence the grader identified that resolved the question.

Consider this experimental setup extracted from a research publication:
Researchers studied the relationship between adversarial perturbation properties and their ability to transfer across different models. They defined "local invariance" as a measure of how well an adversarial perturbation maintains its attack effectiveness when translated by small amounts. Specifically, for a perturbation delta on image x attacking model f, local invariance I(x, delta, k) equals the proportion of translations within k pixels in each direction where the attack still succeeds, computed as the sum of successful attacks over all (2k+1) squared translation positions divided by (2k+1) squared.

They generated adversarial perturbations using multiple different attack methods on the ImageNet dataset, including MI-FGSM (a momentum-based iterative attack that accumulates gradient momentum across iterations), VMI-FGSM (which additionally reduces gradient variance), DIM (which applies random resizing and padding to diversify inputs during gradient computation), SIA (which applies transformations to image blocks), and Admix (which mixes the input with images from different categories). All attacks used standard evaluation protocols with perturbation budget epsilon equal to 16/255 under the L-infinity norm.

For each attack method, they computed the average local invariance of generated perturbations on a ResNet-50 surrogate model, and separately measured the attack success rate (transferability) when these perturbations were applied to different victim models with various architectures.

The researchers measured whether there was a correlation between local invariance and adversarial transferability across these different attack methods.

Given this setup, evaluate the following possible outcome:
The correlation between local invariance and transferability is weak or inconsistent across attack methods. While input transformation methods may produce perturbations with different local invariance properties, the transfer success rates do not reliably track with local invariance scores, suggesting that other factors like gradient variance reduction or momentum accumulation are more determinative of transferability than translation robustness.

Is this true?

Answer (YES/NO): NO